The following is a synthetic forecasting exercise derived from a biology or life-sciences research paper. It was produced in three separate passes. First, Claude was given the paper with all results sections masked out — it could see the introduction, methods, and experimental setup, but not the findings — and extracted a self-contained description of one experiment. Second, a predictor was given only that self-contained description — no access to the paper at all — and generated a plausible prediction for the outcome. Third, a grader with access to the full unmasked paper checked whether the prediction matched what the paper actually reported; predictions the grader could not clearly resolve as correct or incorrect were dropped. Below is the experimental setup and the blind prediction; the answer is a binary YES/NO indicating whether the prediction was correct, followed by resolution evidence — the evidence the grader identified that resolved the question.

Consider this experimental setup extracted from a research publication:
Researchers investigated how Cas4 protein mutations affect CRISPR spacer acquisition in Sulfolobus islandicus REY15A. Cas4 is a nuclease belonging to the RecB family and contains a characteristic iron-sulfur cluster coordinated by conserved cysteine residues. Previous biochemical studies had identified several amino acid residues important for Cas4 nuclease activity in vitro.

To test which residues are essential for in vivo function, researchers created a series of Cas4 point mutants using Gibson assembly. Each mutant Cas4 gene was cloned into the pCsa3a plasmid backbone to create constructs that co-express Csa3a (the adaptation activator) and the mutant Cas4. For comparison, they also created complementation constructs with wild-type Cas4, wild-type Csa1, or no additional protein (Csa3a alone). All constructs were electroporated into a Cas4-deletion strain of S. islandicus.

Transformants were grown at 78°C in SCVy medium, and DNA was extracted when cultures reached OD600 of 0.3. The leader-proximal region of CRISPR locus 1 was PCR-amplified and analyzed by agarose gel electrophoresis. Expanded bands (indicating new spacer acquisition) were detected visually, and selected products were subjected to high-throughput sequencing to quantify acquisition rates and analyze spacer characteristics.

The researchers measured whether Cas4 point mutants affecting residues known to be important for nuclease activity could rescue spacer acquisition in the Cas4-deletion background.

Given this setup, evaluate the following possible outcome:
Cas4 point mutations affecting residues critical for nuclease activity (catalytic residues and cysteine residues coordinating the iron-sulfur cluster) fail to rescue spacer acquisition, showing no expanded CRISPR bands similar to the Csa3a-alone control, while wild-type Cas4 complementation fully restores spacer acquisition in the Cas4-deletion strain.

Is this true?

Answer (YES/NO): NO